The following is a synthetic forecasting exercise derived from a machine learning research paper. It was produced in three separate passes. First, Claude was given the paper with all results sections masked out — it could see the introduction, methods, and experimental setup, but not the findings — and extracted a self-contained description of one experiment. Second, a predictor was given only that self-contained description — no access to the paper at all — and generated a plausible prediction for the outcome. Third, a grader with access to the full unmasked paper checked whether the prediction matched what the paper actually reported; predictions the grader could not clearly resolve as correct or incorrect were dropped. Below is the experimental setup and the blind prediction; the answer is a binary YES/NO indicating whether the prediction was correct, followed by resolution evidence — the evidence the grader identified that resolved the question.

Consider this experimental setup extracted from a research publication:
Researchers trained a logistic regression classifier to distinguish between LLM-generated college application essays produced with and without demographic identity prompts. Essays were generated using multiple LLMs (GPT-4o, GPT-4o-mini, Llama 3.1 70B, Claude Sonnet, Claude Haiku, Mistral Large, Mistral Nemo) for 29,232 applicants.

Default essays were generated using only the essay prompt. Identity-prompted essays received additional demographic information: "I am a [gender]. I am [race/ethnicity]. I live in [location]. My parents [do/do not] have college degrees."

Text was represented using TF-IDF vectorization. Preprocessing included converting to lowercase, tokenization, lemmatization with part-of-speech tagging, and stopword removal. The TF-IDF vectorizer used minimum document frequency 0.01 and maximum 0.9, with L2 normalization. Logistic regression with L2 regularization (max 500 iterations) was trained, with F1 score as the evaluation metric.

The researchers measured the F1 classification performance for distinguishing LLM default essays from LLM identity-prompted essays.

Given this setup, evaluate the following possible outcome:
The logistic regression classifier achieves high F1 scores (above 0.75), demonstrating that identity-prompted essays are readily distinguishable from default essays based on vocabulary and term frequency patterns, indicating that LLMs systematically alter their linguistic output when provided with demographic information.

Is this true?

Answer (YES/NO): YES